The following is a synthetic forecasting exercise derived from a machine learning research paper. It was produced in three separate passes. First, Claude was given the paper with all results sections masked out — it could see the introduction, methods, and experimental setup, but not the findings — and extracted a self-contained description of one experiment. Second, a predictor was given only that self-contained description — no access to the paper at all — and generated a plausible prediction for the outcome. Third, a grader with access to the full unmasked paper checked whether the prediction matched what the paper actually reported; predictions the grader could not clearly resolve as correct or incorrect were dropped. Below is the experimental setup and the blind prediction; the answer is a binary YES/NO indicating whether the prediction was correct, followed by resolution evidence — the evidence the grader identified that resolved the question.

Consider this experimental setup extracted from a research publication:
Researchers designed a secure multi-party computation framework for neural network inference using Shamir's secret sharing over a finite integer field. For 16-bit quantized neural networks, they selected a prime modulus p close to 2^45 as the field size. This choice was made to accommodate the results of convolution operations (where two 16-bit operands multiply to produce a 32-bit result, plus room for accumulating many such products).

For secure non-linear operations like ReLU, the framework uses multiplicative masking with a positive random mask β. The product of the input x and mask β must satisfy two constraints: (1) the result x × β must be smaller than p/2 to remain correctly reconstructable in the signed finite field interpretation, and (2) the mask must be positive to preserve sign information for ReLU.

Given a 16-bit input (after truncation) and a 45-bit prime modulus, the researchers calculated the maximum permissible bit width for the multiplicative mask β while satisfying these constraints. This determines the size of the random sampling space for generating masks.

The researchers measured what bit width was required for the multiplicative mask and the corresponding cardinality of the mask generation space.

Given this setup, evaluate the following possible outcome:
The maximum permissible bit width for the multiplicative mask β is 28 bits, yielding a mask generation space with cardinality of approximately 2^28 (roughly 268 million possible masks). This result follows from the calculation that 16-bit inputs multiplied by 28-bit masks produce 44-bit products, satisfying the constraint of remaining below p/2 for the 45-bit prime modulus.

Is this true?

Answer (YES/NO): YES